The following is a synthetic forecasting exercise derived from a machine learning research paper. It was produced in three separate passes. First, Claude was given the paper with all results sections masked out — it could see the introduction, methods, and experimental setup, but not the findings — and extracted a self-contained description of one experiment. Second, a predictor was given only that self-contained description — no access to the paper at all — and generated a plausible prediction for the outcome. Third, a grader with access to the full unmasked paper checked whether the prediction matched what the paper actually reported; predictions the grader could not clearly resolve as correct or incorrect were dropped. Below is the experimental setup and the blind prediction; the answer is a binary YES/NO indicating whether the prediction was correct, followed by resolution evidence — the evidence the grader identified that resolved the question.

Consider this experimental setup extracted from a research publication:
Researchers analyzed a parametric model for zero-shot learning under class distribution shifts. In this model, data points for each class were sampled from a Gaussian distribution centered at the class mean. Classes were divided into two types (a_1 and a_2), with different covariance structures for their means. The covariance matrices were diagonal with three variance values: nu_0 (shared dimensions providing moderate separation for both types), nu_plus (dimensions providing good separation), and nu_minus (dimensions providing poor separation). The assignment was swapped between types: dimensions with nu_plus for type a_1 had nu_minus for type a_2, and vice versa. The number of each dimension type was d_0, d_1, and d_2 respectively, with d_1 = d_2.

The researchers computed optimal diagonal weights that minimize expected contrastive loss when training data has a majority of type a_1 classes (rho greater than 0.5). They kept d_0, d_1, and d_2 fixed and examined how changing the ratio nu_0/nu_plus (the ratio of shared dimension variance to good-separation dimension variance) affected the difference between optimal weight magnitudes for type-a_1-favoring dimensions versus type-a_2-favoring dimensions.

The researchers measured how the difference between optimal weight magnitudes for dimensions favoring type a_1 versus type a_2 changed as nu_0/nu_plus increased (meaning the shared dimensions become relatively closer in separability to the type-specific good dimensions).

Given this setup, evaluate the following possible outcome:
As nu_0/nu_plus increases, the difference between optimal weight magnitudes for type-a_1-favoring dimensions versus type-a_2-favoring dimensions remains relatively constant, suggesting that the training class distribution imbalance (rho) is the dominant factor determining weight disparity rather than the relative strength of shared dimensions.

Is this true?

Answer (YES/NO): NO